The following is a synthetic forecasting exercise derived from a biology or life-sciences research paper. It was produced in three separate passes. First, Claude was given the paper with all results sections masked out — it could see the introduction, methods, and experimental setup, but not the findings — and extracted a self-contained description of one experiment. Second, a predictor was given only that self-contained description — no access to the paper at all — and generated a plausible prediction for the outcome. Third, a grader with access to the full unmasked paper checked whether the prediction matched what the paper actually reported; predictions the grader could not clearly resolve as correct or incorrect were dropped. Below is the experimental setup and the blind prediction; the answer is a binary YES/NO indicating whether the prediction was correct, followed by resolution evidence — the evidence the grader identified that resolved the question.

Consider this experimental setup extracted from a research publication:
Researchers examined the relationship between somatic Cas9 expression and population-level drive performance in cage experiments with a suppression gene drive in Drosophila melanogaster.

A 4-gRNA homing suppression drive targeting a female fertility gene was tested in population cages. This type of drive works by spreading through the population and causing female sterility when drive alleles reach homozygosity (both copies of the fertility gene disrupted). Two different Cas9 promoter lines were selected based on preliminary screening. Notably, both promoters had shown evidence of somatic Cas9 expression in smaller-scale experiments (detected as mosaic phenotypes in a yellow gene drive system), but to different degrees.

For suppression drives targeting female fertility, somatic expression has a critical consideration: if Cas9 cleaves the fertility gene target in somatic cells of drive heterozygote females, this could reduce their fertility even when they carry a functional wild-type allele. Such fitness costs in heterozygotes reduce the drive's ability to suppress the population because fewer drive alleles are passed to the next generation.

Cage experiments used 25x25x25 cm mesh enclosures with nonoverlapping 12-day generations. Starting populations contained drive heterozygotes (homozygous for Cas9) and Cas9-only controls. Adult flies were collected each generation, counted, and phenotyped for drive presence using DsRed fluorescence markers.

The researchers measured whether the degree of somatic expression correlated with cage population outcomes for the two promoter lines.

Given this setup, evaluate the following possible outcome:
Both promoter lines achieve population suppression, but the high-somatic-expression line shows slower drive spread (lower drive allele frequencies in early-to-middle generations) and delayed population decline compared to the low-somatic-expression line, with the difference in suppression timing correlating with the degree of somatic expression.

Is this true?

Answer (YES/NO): NO